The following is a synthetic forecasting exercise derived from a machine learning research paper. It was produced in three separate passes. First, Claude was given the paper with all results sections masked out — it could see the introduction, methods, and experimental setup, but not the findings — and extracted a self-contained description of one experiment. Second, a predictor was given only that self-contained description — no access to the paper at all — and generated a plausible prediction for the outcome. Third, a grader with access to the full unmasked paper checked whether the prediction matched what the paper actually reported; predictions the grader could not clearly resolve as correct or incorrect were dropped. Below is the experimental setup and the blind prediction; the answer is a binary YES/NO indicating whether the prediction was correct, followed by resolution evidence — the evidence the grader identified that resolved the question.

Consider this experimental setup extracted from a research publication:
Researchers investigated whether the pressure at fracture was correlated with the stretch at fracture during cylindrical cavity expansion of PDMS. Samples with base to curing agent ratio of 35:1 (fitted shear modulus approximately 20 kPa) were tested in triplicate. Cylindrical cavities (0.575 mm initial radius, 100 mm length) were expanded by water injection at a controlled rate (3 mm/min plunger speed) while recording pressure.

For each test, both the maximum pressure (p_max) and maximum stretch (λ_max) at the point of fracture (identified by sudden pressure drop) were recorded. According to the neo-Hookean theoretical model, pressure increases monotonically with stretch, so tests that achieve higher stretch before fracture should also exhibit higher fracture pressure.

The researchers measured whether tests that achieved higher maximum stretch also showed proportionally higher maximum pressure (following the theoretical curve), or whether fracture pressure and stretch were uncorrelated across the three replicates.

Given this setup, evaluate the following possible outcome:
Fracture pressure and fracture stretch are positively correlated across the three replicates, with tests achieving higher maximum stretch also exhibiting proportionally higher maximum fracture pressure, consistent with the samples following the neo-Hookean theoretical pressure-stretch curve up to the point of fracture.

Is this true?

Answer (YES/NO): YES